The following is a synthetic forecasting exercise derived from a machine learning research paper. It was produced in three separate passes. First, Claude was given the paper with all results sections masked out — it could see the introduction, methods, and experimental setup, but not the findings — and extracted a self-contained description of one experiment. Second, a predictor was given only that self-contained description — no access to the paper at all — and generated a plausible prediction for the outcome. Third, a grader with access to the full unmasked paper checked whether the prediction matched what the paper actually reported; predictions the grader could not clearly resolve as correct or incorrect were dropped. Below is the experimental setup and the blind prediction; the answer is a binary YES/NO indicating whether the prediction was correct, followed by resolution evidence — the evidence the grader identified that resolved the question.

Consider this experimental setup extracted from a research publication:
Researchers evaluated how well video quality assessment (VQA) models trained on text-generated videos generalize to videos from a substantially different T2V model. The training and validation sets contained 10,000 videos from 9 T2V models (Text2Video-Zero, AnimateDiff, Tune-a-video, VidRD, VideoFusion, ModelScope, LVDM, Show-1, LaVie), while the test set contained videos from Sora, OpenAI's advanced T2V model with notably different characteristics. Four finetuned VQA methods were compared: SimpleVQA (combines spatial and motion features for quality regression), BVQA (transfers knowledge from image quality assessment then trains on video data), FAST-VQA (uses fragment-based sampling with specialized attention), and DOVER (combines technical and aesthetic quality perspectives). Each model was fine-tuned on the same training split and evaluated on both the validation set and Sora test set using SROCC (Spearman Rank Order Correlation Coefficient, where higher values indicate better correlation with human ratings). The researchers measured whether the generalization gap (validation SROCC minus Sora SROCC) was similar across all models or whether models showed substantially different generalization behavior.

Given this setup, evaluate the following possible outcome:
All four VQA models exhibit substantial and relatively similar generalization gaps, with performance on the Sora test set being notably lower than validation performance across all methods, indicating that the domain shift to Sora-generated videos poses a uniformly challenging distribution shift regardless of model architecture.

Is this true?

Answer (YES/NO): NO